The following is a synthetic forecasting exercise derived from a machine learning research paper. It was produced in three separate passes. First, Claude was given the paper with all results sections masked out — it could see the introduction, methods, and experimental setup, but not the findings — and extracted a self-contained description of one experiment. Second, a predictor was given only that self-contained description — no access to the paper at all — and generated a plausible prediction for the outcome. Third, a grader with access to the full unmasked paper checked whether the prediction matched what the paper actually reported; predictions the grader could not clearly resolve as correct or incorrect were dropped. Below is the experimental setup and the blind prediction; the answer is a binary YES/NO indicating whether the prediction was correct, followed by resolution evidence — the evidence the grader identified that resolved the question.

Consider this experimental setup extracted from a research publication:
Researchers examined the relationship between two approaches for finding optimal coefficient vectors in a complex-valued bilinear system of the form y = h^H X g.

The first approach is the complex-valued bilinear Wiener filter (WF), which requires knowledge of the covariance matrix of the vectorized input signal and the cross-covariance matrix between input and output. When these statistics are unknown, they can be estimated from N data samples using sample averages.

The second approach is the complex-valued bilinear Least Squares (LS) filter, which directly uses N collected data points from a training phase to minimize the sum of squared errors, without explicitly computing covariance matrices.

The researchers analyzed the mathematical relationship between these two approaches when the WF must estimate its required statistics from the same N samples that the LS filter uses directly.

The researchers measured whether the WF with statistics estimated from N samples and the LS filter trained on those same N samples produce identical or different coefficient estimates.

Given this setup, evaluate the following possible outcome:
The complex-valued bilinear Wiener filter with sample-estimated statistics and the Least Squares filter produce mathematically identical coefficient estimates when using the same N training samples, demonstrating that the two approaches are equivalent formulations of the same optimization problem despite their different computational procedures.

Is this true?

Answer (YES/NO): YES